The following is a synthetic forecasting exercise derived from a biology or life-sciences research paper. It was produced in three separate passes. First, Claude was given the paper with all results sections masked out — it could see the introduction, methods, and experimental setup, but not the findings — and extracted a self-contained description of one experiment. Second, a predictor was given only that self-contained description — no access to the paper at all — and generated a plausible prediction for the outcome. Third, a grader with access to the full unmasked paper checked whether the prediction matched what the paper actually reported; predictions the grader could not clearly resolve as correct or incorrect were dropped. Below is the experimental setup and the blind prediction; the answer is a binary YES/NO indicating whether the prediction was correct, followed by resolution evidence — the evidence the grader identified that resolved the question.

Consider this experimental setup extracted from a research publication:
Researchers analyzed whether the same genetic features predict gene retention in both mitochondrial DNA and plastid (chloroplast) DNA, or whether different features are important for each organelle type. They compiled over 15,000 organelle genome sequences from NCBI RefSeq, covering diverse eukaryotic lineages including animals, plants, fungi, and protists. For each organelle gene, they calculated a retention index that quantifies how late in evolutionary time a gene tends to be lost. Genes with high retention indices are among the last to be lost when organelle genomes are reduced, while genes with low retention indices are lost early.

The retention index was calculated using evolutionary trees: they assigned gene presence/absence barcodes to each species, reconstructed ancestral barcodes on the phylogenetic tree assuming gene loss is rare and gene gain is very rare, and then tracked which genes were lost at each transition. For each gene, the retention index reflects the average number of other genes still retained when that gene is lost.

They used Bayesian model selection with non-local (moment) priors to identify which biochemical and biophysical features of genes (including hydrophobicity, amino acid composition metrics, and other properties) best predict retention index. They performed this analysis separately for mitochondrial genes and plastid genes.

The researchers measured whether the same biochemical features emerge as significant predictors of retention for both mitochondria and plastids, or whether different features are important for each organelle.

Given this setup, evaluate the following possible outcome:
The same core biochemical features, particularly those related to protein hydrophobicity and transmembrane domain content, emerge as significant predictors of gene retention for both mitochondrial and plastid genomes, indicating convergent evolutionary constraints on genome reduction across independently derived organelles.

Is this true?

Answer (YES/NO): YES